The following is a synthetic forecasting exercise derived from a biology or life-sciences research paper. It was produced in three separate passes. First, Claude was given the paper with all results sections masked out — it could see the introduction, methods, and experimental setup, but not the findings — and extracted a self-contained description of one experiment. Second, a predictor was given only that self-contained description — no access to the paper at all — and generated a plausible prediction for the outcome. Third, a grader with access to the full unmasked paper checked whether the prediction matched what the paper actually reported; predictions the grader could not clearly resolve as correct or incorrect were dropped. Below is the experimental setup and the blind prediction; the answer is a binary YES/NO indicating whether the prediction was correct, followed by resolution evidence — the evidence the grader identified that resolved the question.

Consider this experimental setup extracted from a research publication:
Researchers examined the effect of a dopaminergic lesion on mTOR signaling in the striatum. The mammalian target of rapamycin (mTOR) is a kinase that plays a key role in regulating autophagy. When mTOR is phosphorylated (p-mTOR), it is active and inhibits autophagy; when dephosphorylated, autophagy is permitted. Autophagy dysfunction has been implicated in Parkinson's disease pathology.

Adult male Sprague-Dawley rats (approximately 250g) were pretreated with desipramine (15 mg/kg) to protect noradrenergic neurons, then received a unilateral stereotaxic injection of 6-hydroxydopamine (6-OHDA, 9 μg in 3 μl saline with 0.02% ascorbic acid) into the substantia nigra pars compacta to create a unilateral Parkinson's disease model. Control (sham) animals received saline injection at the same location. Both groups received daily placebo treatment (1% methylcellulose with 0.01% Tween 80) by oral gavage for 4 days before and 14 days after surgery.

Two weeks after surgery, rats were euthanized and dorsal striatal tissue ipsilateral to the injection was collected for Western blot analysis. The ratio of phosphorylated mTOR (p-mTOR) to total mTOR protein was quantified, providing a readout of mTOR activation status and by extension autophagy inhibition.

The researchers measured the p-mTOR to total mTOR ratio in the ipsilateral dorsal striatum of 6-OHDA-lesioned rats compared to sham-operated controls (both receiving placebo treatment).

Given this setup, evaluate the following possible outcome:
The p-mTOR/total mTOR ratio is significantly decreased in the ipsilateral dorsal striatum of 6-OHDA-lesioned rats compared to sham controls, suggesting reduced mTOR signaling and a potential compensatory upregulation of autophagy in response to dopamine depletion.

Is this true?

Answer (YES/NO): NO